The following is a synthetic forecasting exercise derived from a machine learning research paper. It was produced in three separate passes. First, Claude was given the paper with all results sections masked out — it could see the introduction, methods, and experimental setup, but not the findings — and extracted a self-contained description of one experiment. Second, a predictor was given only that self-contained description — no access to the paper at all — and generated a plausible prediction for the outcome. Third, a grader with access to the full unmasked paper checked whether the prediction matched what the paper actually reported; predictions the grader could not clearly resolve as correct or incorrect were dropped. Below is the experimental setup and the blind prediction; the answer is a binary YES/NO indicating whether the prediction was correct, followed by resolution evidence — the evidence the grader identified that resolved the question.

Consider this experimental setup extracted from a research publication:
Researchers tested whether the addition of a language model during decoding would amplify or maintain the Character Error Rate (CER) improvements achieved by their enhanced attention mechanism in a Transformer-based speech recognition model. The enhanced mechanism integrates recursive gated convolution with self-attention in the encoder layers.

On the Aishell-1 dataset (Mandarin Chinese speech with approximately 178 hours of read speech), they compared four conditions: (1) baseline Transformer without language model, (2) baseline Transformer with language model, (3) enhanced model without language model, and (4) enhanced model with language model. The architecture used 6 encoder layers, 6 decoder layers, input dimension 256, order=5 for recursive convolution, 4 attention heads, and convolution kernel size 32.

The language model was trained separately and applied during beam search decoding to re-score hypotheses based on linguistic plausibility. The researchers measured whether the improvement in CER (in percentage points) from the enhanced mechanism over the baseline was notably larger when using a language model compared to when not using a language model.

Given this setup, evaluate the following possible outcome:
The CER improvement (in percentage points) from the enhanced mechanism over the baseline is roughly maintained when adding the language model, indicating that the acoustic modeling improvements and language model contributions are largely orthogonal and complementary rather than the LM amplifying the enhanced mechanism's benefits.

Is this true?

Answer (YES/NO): YES